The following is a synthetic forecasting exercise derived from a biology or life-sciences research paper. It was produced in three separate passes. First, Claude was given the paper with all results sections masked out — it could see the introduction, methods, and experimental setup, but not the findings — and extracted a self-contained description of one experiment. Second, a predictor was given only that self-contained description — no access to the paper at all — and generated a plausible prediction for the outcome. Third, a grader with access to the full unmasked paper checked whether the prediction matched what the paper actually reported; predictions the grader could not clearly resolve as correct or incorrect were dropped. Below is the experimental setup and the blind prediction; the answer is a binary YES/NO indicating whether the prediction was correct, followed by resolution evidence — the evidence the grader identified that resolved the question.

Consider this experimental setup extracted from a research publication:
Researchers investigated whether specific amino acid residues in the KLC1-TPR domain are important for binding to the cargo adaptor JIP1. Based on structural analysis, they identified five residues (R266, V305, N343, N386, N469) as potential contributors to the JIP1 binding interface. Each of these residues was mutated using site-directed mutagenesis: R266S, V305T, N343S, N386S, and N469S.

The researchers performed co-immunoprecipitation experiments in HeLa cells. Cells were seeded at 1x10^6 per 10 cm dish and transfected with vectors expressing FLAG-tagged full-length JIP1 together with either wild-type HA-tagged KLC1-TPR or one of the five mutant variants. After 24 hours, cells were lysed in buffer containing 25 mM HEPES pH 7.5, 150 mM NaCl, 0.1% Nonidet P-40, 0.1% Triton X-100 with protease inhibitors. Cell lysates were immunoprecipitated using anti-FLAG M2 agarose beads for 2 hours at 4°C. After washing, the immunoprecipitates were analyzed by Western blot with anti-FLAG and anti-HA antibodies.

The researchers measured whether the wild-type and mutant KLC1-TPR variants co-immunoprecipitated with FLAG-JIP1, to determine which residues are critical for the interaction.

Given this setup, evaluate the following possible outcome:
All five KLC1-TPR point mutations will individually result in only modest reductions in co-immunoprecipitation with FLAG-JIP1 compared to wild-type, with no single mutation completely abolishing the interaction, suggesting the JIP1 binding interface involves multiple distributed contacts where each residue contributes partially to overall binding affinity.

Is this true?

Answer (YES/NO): NO